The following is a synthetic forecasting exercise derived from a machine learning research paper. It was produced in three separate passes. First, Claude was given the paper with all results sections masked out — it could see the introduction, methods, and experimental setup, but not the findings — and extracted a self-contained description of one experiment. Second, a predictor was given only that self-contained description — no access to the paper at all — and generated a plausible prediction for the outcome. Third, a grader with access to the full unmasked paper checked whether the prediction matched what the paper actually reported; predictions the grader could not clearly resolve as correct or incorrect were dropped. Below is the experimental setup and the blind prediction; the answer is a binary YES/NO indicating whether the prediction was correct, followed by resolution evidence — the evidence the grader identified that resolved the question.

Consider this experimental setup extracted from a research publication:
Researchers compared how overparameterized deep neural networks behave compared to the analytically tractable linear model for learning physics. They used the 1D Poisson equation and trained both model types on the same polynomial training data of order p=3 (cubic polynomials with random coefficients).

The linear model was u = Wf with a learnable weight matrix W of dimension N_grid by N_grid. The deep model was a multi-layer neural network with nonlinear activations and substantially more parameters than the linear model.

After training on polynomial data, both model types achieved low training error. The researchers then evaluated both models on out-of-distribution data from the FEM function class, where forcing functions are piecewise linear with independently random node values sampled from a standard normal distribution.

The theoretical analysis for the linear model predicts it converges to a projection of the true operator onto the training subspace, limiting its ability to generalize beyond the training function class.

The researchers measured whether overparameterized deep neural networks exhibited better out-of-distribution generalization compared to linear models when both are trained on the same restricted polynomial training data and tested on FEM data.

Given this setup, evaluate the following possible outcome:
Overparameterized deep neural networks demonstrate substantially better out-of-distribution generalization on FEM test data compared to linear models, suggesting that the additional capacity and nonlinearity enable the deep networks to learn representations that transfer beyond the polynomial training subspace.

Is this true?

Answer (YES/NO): NO